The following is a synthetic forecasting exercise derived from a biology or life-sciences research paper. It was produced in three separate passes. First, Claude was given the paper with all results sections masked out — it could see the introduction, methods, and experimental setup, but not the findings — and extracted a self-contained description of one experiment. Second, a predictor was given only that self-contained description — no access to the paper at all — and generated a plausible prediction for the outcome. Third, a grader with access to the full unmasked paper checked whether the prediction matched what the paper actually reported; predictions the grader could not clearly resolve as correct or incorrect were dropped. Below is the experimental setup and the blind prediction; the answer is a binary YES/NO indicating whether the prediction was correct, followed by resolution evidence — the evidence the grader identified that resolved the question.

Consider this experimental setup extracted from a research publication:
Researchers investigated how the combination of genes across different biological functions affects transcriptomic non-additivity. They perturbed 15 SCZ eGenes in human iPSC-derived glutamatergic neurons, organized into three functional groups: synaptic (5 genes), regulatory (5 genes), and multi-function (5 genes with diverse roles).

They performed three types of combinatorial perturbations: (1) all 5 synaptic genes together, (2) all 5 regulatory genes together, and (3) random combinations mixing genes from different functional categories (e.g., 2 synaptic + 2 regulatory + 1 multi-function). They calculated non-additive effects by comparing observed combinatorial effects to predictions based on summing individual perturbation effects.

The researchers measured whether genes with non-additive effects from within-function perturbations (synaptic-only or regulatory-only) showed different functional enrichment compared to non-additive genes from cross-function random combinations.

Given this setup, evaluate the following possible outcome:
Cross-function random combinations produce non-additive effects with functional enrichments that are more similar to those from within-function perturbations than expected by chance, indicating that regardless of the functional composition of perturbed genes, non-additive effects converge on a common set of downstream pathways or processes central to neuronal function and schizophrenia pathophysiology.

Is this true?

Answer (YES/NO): NO